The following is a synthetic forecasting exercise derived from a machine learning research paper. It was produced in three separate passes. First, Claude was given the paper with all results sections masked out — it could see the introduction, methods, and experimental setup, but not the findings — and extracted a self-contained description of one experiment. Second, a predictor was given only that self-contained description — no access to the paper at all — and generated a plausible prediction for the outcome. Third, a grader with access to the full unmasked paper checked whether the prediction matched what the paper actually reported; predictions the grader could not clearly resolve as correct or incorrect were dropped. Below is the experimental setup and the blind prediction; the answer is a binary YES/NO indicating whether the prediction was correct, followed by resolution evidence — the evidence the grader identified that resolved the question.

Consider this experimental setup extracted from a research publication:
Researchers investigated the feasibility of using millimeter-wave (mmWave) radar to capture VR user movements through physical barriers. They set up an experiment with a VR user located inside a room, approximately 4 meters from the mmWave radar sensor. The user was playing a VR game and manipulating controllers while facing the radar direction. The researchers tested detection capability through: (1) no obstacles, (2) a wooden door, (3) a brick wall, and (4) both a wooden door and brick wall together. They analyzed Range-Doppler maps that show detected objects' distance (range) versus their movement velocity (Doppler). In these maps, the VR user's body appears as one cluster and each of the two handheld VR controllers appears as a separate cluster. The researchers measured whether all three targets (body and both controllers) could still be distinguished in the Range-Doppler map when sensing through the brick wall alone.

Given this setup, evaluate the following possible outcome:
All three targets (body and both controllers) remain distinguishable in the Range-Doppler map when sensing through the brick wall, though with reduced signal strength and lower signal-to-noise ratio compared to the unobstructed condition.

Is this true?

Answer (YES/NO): YES